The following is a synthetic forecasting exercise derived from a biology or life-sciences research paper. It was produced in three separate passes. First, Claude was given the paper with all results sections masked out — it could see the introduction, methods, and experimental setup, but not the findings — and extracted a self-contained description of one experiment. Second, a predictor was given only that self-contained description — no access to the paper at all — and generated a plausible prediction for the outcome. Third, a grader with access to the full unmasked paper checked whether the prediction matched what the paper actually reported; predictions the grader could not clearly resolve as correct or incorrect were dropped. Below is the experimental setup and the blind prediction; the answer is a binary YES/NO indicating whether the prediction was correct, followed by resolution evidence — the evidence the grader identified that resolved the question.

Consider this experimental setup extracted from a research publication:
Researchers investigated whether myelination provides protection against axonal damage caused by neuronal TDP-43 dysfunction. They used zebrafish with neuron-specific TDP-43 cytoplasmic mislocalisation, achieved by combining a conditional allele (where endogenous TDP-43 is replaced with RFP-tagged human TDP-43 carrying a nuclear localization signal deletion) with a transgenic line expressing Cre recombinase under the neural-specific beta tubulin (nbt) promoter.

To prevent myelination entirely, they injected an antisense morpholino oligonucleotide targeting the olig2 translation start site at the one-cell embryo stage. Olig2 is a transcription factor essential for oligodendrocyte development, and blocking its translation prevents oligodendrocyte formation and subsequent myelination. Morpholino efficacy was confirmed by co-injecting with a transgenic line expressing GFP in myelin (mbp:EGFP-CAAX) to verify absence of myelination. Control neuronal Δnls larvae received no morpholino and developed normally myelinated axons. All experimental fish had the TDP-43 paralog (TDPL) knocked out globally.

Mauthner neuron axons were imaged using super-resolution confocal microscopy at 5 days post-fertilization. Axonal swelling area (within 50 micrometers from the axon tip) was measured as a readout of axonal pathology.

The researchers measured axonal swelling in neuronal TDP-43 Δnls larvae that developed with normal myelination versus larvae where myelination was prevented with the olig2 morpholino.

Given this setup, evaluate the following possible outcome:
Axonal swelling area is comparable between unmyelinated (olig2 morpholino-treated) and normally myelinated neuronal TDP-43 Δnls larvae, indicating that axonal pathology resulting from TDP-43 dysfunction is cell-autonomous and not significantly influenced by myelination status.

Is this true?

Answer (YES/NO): NO